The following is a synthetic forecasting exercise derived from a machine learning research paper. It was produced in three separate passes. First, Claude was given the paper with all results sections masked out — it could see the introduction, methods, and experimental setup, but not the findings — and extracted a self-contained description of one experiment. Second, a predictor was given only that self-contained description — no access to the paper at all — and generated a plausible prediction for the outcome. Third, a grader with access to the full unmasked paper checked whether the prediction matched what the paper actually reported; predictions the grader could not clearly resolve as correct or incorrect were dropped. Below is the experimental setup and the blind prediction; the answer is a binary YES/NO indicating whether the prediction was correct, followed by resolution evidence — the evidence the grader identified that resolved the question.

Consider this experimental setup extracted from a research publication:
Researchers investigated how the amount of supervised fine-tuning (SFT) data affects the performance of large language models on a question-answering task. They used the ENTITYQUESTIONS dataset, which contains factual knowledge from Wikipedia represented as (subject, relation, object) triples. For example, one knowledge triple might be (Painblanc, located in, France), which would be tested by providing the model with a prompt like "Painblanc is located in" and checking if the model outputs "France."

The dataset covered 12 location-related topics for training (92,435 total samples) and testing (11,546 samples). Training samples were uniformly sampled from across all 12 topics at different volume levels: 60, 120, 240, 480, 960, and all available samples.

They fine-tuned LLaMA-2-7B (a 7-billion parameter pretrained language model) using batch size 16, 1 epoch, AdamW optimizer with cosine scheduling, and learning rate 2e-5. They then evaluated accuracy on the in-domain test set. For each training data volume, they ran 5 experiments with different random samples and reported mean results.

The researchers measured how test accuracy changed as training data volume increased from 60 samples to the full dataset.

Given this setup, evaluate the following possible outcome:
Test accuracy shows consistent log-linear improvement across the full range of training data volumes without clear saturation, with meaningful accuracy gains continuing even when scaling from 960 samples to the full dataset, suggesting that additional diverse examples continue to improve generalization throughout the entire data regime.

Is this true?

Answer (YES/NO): NO